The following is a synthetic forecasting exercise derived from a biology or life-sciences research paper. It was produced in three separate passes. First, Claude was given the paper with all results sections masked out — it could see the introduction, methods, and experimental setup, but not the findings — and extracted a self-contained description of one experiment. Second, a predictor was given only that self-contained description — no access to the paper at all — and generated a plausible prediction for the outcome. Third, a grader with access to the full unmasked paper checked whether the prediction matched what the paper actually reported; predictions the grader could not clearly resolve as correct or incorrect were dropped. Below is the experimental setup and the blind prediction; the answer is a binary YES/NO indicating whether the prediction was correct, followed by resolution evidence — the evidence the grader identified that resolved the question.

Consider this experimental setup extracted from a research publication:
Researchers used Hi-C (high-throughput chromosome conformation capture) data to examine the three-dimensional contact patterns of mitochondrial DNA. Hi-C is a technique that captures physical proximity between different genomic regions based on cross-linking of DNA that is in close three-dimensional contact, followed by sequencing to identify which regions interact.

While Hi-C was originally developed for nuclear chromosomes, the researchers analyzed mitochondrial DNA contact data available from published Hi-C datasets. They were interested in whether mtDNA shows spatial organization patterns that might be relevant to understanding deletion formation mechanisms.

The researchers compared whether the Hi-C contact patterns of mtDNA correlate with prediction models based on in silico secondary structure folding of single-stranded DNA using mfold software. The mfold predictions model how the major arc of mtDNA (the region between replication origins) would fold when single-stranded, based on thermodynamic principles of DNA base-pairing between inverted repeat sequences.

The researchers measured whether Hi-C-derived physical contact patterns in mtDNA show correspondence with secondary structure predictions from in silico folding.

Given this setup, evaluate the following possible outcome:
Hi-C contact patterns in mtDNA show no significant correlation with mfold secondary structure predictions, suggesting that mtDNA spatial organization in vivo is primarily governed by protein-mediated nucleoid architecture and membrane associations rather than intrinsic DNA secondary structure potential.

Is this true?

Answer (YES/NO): NO